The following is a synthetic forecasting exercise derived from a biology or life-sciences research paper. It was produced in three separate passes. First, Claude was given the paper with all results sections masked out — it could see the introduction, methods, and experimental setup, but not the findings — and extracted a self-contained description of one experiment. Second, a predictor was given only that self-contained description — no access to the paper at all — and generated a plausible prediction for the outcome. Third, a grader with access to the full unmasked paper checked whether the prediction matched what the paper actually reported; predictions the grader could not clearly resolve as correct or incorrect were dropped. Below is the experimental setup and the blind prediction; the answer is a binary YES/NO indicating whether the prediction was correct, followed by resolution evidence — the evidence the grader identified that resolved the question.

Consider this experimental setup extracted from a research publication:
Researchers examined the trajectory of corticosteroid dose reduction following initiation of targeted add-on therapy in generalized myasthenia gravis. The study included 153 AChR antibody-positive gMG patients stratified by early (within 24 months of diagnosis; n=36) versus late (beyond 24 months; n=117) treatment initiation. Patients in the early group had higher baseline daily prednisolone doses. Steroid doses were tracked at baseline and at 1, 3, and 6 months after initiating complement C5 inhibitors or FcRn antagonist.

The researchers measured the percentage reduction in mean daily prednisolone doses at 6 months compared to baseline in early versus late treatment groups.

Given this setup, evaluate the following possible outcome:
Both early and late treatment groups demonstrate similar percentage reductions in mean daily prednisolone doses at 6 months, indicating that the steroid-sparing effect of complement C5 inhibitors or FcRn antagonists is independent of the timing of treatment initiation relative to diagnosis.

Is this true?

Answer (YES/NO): NO